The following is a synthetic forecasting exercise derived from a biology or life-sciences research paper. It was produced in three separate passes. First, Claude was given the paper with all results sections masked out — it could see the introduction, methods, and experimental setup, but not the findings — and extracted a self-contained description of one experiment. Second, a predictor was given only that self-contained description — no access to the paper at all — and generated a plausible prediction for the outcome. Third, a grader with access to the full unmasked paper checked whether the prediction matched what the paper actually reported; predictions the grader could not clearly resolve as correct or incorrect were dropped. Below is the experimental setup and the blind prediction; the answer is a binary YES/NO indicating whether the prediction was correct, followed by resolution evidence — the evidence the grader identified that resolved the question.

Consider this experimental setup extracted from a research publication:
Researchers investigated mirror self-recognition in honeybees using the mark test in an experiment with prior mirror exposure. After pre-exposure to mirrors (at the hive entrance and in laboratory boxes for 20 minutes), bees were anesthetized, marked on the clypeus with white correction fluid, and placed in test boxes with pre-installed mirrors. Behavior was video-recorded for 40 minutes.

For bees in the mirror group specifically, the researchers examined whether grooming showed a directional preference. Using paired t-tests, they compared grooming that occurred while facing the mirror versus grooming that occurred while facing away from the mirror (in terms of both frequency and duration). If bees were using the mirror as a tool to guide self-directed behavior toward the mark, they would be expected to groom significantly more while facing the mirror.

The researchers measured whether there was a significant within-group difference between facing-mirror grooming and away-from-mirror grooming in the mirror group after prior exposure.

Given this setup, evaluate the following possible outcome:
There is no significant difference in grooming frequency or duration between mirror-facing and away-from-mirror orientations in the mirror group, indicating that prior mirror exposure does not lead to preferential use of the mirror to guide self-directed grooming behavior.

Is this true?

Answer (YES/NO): YES